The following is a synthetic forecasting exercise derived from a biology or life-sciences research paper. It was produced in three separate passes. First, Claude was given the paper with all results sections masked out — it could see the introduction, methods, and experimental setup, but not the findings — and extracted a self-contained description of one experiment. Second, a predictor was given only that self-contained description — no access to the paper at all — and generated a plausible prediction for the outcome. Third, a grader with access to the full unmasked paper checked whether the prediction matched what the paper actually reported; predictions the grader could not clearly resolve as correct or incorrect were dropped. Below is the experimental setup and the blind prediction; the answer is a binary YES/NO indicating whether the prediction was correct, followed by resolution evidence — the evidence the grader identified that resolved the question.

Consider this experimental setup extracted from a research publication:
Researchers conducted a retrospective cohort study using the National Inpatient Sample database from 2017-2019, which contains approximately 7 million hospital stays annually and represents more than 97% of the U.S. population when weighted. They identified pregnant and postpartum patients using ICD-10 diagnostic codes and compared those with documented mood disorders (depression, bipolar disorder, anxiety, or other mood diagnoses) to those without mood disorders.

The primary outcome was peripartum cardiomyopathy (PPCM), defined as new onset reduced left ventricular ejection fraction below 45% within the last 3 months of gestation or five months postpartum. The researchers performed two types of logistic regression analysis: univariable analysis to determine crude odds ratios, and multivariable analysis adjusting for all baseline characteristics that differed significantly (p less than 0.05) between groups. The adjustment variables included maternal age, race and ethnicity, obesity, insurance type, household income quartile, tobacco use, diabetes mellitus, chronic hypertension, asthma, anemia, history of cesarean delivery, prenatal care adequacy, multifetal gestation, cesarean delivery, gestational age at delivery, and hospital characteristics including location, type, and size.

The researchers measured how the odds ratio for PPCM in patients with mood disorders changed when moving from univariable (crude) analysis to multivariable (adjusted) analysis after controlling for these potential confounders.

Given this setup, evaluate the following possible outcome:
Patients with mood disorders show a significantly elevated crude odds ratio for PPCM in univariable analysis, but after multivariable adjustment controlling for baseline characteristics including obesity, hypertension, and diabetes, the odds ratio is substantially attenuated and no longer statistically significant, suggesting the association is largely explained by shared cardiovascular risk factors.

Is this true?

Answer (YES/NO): NO